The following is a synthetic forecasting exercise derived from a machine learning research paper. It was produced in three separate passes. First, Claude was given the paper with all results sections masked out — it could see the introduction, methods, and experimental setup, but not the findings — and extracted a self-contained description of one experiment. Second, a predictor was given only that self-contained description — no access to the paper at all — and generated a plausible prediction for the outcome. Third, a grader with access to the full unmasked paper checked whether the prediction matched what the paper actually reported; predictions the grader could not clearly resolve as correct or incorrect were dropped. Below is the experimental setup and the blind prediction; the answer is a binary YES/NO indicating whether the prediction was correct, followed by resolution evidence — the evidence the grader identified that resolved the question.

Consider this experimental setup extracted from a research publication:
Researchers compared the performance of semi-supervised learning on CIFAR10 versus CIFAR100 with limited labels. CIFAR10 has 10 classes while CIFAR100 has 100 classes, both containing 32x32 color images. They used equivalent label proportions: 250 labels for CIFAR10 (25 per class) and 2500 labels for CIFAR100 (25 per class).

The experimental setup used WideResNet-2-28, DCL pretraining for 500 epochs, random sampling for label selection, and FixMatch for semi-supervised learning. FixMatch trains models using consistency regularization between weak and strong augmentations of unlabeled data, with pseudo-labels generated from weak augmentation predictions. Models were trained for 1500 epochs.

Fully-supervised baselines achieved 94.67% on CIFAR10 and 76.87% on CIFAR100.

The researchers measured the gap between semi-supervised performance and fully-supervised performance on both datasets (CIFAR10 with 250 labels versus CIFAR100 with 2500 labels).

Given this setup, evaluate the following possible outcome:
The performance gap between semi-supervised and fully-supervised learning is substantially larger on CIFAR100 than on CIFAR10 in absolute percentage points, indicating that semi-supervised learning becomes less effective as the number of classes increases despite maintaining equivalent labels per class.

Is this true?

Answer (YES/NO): YES